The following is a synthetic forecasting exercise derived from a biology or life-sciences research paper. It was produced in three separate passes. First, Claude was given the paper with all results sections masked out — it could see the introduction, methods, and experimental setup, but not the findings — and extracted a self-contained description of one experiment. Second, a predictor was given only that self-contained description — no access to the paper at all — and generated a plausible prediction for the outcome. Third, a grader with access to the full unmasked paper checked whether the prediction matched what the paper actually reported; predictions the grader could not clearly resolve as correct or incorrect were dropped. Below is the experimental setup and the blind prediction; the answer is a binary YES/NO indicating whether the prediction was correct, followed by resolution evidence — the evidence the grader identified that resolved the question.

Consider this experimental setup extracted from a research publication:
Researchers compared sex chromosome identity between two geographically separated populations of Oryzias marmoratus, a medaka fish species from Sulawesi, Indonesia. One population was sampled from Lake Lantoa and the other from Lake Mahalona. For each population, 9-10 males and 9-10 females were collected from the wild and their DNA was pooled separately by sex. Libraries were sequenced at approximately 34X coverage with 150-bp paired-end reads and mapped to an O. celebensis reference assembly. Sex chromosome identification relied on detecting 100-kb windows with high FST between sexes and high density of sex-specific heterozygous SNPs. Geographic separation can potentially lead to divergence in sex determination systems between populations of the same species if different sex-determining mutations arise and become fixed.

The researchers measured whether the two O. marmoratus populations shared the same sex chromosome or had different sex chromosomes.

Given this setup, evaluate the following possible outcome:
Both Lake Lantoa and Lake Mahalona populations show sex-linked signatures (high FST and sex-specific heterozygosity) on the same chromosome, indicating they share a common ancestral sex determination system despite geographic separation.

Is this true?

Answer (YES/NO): NO